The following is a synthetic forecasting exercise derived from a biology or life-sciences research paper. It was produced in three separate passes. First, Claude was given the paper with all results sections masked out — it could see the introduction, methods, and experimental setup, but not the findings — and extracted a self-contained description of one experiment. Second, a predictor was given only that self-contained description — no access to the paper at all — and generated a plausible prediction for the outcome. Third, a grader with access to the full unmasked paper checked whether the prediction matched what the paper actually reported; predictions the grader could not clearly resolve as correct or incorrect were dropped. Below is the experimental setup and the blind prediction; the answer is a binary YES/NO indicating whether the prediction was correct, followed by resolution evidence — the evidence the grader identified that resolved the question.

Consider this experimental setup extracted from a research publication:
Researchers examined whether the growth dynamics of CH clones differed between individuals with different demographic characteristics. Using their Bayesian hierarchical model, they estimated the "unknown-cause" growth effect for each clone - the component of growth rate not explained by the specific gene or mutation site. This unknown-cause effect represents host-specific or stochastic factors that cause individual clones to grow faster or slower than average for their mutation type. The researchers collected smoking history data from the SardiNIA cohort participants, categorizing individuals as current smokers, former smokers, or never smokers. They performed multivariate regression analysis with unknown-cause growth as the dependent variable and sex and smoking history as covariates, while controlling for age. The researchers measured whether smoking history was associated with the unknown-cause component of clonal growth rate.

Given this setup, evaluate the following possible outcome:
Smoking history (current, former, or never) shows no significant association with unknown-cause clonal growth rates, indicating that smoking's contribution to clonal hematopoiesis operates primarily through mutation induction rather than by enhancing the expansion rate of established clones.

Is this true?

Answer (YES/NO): YES